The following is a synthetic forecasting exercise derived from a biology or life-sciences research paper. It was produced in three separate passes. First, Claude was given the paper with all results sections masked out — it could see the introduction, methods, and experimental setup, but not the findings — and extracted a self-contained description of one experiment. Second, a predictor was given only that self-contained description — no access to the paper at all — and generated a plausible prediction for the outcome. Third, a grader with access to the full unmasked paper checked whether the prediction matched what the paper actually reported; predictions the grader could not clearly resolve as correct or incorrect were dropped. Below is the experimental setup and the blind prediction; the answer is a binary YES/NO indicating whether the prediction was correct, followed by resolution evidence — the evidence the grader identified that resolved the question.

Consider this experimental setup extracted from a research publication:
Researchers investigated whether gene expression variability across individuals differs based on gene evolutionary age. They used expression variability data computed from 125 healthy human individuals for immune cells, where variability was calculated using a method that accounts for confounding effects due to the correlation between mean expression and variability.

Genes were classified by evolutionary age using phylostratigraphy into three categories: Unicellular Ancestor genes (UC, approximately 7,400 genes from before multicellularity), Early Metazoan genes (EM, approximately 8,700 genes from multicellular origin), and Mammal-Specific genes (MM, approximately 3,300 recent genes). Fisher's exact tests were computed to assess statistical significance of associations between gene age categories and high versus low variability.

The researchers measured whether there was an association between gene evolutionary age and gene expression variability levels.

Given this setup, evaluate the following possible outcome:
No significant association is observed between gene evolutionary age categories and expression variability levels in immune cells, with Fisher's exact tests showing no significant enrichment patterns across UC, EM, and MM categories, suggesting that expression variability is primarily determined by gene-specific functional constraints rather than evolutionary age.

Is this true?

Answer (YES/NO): NO